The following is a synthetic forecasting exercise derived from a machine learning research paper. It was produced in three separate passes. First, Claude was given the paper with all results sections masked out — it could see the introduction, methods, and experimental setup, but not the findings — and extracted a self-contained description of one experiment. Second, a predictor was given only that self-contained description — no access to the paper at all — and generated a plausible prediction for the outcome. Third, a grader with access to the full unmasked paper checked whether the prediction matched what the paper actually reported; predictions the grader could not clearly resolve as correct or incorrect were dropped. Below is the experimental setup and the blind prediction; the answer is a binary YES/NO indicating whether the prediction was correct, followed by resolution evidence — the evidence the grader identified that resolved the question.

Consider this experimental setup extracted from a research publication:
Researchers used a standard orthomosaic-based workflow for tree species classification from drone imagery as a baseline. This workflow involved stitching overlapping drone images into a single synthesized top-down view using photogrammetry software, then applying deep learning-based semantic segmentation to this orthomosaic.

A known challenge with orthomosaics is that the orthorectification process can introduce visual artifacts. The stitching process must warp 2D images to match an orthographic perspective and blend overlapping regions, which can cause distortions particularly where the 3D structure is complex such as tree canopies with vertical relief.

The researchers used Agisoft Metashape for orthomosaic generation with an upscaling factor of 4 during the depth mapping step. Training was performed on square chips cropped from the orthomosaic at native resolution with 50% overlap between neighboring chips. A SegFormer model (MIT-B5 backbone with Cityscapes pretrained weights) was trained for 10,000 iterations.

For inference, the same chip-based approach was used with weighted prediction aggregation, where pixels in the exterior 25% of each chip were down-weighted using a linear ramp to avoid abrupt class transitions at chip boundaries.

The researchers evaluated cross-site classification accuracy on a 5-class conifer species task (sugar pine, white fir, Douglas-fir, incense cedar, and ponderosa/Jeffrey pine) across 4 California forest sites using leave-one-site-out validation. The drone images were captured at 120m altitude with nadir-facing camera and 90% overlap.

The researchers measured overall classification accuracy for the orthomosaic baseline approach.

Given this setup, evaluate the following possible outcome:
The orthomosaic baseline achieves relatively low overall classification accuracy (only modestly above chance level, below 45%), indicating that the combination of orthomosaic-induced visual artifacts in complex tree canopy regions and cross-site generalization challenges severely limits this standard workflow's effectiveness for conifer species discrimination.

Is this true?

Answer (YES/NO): NO